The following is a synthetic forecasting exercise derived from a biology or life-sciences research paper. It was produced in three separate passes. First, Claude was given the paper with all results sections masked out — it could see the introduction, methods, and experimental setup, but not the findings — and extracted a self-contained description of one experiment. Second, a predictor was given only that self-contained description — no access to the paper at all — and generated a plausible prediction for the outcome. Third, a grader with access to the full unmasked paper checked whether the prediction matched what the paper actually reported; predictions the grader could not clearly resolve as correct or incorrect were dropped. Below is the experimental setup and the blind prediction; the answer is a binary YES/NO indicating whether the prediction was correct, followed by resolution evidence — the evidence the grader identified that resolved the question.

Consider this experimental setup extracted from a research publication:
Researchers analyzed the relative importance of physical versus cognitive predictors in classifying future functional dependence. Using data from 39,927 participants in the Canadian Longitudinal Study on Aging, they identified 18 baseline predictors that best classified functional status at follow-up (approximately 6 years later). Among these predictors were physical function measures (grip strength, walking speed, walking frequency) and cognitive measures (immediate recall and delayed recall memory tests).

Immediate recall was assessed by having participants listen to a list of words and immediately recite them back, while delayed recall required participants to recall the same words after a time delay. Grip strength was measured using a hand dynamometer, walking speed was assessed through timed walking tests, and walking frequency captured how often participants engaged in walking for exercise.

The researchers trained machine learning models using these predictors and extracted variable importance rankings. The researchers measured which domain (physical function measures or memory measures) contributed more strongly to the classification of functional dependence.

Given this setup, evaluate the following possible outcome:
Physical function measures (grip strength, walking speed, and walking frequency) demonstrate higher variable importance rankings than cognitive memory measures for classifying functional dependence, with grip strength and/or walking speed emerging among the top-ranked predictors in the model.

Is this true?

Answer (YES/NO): YES